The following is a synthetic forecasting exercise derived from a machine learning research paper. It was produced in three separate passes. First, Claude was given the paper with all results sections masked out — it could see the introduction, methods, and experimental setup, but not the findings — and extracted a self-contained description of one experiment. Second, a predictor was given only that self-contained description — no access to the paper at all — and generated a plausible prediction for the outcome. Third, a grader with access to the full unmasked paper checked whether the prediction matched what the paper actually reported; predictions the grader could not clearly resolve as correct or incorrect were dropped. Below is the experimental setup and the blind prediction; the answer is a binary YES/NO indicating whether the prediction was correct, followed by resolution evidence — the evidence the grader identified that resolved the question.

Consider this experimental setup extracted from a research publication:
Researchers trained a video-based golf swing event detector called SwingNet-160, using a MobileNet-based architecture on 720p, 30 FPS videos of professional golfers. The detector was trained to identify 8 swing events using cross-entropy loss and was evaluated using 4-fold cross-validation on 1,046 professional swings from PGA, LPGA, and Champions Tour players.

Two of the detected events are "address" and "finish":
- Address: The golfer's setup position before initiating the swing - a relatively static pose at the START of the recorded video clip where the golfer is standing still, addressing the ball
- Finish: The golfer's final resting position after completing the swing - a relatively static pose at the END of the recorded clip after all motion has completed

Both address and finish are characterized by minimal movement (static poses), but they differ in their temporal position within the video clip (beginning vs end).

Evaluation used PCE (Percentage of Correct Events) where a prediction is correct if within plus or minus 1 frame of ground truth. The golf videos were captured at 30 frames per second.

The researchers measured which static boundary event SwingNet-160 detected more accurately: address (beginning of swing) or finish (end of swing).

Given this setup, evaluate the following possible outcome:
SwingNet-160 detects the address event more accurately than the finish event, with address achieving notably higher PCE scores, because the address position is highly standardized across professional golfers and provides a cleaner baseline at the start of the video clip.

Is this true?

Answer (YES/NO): YES